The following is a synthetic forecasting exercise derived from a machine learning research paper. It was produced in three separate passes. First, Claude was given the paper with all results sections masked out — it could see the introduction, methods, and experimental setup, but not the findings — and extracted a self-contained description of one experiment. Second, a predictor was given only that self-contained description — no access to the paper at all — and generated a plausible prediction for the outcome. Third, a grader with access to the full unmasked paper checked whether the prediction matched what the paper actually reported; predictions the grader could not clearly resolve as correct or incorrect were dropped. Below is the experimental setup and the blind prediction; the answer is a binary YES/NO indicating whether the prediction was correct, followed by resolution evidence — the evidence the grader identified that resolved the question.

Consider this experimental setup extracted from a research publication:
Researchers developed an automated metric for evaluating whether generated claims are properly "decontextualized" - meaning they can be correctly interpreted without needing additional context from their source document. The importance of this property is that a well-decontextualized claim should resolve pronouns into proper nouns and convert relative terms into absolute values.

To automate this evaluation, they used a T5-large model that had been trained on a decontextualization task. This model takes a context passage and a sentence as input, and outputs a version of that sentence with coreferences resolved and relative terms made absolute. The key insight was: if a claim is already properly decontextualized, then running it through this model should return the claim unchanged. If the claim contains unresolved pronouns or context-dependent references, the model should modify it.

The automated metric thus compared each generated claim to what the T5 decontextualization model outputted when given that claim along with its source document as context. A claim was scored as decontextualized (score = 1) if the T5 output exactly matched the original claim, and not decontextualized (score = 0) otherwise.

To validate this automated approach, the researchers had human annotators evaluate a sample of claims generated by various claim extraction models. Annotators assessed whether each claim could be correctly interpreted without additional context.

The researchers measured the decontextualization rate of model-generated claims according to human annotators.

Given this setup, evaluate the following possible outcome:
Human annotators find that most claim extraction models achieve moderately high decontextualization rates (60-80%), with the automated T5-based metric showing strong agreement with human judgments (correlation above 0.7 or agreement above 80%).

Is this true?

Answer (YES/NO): NO